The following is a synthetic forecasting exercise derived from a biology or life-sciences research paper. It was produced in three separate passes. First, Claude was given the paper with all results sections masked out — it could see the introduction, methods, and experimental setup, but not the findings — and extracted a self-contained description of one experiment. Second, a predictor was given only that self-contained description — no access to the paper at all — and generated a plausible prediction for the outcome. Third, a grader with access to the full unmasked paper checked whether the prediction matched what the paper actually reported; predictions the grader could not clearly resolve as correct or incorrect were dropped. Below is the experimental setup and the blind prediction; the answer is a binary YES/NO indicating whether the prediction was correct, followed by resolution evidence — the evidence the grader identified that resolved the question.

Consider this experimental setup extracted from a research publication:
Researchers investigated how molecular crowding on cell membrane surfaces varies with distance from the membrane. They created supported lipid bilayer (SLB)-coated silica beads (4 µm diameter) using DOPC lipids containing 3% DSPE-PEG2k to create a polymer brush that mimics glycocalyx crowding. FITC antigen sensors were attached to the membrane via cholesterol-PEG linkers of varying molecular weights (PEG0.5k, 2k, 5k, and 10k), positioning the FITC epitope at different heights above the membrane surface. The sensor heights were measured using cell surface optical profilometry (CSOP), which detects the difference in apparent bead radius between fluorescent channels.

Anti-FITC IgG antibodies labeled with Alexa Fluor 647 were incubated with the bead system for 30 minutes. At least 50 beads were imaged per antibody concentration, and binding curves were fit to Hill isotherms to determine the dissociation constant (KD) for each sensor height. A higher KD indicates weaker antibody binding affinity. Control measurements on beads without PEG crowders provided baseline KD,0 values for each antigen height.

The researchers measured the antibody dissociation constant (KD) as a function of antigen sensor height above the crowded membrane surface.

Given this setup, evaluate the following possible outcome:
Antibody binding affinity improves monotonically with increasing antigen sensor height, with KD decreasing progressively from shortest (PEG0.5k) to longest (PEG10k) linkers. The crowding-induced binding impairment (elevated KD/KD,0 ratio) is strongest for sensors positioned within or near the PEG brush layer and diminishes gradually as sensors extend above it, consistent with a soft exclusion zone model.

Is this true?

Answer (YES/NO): YES